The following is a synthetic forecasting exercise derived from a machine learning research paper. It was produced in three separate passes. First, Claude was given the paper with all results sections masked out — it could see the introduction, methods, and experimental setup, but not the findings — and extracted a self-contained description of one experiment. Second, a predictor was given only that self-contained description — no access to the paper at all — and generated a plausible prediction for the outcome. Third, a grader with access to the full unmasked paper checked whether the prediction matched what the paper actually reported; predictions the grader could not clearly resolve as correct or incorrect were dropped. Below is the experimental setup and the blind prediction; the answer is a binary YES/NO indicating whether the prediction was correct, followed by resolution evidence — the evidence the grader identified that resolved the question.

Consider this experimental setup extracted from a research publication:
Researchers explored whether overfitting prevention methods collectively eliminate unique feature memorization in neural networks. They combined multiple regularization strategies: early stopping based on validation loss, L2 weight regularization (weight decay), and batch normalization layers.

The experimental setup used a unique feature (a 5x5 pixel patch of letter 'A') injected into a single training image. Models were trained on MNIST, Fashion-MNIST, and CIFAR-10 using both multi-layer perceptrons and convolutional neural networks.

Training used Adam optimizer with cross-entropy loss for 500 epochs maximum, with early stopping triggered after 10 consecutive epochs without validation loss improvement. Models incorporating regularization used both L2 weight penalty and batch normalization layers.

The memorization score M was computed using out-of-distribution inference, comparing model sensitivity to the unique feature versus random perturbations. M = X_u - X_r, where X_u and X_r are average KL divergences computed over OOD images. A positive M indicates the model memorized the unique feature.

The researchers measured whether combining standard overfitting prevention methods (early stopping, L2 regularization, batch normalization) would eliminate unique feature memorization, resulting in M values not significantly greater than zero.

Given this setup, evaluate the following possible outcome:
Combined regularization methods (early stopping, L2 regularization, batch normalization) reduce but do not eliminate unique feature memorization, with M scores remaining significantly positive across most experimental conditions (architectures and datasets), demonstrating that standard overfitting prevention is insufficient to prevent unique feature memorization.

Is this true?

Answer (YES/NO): NO